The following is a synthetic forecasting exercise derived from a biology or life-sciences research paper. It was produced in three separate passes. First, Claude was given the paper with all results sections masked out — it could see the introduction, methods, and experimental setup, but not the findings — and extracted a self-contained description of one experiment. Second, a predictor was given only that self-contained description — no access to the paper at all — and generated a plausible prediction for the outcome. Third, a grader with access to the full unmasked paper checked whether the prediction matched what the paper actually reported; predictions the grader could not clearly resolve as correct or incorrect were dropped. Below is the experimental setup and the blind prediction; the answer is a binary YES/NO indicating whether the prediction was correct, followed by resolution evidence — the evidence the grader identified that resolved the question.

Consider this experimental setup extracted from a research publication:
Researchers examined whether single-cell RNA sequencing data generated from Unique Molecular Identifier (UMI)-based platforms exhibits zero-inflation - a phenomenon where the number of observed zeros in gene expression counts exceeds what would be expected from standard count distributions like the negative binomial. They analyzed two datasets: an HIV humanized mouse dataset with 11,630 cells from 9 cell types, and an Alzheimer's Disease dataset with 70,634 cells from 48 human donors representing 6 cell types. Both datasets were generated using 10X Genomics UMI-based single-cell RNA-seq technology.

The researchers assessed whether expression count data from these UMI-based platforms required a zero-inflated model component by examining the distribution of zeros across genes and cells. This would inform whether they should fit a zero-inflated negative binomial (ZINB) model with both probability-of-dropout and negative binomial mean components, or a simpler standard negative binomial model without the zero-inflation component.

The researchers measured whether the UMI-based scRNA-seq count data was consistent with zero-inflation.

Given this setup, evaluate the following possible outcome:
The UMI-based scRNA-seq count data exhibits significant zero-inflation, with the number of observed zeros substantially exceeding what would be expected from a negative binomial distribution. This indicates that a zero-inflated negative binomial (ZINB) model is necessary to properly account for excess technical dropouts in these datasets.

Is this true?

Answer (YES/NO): NO